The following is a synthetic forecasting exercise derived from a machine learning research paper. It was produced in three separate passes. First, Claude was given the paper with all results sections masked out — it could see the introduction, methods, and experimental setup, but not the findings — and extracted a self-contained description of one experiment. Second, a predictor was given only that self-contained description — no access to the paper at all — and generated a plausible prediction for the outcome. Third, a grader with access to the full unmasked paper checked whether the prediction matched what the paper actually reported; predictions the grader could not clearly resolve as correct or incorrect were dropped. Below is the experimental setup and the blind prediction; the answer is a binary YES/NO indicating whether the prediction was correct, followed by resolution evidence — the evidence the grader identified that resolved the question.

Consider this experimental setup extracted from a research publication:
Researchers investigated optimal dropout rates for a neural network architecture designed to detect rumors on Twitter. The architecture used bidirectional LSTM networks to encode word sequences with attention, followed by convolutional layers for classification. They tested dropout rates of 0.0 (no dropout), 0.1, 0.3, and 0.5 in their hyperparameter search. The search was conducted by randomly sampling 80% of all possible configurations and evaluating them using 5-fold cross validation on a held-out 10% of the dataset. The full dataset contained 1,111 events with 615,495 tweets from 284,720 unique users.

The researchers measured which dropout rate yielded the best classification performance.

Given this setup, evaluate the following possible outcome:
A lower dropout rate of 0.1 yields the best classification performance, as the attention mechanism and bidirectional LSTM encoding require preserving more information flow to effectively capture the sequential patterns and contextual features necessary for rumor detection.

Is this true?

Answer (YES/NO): NO